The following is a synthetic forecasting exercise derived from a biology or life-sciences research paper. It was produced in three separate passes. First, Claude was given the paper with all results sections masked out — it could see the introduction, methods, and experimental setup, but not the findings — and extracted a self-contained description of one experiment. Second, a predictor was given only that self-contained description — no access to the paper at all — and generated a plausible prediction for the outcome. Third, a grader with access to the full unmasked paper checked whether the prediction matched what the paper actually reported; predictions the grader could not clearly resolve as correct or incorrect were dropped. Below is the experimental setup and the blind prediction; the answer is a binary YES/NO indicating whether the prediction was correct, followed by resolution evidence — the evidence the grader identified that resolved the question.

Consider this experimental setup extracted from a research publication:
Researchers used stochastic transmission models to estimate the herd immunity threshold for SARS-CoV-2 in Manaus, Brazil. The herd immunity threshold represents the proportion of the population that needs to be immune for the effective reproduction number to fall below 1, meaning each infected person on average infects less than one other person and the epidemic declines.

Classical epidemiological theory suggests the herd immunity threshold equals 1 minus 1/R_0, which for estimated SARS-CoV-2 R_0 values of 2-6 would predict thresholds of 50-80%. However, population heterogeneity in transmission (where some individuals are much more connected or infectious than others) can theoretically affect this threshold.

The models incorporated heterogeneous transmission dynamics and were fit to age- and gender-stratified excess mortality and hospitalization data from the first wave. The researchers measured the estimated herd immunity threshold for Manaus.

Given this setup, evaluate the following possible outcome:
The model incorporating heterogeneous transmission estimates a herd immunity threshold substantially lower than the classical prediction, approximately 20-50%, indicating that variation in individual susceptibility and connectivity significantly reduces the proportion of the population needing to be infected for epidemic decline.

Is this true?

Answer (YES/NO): YES